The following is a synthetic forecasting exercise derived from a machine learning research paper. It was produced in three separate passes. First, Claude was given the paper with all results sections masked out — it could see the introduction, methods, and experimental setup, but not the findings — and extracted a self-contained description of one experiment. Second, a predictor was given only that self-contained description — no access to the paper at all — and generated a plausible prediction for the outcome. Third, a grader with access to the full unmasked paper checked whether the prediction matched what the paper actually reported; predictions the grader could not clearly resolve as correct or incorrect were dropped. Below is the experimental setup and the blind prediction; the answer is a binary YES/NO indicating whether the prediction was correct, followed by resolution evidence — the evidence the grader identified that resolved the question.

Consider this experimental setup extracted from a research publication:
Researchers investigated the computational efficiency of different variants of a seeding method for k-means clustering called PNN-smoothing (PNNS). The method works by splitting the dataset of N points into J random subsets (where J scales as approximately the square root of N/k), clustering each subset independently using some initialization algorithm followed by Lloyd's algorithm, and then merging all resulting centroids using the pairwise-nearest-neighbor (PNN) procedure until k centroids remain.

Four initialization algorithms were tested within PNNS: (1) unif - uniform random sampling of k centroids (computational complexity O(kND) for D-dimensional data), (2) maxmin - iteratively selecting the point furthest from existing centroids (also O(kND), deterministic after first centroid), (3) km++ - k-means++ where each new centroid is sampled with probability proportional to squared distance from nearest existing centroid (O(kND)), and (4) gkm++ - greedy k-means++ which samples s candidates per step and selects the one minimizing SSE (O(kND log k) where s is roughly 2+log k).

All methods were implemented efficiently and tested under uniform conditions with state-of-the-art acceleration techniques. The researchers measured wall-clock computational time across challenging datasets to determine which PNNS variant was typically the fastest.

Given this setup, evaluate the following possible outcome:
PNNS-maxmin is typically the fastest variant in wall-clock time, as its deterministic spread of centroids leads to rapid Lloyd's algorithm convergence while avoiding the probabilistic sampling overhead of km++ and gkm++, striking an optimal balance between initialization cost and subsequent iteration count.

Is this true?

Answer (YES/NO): NO